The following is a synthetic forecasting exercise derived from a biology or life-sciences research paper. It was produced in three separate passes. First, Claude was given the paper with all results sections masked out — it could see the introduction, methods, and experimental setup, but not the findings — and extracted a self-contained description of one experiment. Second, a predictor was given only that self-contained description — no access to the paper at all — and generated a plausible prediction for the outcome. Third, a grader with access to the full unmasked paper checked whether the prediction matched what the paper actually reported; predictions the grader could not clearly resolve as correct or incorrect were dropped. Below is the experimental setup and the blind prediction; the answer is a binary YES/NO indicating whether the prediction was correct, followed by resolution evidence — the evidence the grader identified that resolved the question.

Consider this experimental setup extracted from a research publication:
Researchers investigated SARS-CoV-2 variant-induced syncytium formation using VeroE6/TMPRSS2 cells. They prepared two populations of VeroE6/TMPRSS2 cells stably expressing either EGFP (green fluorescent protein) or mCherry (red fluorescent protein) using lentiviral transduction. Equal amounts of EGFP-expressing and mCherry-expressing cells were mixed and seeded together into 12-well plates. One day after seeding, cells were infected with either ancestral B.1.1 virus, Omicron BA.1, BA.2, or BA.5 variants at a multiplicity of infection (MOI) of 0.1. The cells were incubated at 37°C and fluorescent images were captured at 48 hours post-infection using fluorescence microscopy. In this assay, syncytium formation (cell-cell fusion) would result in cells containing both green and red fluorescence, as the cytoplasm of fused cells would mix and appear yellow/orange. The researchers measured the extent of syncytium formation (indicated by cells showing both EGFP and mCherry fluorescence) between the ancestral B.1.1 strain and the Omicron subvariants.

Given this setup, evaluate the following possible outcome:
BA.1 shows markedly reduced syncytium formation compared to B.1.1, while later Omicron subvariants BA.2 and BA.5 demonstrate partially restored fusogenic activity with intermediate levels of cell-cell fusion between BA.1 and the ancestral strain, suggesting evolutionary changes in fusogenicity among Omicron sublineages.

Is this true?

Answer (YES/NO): YES